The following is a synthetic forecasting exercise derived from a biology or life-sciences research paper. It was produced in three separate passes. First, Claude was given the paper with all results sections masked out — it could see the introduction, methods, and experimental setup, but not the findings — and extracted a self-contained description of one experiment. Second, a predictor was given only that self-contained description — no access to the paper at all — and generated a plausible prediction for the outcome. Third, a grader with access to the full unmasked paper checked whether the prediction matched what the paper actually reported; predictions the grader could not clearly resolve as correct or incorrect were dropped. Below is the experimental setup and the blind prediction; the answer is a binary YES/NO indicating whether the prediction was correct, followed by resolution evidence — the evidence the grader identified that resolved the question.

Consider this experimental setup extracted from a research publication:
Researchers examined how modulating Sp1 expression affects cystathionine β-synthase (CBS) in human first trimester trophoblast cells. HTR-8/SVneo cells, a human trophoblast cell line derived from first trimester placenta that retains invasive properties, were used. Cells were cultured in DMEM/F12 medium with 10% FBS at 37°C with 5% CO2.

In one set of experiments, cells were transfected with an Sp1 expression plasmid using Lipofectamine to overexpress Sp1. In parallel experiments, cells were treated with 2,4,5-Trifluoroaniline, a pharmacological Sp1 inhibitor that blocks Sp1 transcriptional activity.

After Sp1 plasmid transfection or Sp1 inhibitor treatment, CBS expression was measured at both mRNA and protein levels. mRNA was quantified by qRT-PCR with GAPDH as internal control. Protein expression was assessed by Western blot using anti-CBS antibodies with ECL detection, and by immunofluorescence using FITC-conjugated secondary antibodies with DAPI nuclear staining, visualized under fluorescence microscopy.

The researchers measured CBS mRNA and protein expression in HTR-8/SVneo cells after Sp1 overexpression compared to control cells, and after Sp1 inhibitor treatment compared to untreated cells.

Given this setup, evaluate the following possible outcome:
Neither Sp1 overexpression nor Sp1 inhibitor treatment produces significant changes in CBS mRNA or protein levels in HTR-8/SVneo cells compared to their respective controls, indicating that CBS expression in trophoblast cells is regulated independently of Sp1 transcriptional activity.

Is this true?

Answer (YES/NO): NO